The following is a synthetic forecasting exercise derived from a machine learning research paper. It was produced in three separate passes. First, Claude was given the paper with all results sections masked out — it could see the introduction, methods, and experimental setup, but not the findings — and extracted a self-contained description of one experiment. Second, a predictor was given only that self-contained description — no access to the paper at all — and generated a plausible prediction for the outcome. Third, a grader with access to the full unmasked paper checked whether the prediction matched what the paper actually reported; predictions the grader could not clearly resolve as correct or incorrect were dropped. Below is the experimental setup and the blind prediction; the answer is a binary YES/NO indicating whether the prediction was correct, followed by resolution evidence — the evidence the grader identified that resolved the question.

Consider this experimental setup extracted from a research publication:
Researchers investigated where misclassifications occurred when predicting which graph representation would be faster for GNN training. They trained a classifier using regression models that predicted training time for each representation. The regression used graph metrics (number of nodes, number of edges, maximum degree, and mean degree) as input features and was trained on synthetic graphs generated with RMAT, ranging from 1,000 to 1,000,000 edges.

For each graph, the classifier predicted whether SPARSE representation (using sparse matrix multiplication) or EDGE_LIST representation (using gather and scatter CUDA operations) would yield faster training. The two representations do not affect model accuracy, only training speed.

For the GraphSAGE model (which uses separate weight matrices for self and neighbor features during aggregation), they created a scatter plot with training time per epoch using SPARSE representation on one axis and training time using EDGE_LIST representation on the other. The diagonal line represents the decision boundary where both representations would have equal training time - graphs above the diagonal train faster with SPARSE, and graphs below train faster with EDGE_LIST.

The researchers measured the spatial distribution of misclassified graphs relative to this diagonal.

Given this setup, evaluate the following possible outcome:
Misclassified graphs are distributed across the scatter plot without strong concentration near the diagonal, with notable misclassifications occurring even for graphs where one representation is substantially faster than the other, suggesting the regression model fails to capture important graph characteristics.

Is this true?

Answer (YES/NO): NO